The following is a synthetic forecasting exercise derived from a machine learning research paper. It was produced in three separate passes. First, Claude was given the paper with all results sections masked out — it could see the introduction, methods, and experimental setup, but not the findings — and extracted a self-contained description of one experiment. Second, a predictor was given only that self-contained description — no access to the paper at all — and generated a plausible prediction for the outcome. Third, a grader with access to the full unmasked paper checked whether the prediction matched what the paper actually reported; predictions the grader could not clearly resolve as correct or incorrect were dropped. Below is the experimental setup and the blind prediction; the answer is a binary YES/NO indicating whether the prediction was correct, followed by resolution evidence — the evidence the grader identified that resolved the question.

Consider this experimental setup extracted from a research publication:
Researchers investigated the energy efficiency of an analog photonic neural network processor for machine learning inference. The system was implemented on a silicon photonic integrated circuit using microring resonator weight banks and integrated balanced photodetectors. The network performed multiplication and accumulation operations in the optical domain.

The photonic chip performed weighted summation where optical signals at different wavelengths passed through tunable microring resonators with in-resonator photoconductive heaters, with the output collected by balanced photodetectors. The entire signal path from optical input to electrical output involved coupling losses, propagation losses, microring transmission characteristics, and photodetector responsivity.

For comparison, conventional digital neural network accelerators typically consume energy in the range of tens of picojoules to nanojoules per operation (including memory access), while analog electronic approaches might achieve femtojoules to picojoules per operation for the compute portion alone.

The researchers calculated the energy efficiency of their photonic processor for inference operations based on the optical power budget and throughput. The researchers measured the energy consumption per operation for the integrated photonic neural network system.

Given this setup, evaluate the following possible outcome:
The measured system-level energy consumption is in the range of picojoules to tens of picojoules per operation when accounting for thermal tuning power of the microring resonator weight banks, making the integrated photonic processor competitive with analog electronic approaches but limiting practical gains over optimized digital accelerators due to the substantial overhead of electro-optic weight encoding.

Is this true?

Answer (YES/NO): NO